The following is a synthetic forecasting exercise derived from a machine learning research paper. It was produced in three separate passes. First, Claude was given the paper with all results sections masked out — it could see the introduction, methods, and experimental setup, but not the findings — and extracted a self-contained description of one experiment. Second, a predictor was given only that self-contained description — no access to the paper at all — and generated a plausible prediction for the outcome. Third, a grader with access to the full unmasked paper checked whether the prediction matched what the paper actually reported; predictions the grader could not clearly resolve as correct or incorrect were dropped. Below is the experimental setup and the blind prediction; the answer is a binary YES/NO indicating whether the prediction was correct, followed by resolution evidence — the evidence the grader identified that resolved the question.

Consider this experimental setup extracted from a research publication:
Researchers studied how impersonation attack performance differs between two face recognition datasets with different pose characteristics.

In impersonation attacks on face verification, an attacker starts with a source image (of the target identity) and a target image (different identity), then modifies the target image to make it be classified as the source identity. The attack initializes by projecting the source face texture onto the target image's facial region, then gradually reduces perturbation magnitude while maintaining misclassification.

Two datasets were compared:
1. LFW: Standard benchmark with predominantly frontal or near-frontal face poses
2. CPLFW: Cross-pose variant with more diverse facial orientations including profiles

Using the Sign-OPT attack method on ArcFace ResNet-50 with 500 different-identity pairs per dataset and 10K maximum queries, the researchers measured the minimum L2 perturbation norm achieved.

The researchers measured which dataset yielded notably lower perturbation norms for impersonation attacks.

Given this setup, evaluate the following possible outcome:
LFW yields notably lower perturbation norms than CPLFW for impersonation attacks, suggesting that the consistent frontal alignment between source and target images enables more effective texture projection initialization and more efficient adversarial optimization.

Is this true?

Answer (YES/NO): NO